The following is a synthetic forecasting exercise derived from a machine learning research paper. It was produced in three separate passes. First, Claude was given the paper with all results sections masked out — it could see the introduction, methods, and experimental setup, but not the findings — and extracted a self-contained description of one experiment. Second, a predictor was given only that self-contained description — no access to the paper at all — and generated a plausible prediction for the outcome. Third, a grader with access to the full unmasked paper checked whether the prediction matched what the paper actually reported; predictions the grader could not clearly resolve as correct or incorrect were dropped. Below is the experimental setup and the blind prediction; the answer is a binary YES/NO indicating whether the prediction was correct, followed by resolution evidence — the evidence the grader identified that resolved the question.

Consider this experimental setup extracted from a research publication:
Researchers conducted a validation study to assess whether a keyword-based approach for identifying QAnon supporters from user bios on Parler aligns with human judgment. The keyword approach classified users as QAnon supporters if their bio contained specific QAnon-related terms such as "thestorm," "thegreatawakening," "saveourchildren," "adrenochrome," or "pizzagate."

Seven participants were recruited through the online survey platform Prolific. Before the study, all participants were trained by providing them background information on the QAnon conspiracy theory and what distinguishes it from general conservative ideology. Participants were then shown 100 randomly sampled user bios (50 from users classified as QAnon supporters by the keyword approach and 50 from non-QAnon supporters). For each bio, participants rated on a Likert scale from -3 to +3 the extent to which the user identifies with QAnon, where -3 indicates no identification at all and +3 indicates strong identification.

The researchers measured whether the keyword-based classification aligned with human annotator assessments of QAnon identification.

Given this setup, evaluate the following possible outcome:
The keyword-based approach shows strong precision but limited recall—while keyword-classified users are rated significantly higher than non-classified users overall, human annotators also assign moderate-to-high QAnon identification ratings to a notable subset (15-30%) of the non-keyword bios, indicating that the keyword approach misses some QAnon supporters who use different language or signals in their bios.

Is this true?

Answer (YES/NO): NO